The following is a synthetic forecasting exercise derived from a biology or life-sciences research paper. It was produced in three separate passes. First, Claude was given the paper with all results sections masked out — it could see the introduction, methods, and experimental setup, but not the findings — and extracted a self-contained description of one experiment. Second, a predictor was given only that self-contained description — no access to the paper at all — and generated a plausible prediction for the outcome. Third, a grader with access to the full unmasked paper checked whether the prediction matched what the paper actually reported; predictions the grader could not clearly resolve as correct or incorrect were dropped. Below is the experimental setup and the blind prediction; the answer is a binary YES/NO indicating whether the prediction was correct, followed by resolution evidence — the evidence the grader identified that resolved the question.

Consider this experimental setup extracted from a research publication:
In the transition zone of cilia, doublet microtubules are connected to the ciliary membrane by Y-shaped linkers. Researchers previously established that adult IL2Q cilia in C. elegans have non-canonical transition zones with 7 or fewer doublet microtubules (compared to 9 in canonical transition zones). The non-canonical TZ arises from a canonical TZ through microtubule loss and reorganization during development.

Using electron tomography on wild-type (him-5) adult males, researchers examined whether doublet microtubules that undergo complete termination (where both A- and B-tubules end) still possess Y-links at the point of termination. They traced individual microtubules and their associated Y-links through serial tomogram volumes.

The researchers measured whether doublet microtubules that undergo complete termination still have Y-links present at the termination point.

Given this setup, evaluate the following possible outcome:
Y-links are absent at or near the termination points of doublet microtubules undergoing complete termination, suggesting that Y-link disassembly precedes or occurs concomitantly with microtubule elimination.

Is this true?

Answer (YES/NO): NO